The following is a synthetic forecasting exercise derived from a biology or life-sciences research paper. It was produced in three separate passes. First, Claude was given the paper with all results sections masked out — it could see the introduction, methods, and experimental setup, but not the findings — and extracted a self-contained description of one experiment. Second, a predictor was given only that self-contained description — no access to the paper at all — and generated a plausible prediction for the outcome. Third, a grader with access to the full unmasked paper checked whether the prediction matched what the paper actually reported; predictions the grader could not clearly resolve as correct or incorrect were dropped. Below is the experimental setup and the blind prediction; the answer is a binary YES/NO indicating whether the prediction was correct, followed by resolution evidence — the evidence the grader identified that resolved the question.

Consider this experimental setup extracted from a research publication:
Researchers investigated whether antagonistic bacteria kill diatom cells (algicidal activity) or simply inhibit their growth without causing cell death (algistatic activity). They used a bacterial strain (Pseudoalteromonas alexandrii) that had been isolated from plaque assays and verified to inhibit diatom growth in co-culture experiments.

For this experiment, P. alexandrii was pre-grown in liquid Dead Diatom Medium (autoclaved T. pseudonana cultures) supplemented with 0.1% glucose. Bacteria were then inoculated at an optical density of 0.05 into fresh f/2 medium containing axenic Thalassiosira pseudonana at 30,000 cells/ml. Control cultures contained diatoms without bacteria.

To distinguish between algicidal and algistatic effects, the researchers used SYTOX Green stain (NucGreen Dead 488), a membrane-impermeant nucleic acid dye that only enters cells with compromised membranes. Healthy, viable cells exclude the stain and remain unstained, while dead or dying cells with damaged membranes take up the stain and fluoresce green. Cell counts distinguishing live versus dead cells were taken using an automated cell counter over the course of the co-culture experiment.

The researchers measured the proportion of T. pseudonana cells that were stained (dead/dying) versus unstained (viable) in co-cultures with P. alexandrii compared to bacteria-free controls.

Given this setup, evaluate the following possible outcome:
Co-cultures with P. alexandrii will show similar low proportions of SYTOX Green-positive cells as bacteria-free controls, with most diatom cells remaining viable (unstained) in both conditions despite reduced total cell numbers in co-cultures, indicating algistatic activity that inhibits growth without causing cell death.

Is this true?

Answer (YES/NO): NO